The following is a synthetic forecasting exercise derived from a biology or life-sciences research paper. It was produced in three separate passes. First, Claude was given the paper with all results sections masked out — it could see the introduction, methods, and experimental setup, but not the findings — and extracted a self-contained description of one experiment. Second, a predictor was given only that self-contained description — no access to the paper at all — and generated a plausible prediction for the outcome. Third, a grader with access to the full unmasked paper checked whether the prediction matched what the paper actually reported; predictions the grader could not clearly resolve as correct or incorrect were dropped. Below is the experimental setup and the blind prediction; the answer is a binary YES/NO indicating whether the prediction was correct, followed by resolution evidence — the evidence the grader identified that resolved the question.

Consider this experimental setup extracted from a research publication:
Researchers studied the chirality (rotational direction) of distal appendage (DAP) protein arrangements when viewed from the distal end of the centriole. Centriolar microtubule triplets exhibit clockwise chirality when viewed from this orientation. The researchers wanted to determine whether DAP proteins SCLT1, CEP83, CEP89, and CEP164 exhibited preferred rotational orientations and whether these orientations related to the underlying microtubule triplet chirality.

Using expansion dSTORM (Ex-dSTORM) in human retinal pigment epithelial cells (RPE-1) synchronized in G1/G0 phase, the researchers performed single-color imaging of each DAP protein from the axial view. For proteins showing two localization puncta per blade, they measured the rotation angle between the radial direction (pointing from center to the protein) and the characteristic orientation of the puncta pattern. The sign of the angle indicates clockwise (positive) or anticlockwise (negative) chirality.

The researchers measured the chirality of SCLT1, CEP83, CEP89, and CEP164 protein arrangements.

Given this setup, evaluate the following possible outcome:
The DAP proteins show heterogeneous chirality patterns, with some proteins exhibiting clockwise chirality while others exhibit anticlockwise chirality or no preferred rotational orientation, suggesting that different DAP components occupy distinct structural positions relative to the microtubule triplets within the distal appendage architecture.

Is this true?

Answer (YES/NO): YES